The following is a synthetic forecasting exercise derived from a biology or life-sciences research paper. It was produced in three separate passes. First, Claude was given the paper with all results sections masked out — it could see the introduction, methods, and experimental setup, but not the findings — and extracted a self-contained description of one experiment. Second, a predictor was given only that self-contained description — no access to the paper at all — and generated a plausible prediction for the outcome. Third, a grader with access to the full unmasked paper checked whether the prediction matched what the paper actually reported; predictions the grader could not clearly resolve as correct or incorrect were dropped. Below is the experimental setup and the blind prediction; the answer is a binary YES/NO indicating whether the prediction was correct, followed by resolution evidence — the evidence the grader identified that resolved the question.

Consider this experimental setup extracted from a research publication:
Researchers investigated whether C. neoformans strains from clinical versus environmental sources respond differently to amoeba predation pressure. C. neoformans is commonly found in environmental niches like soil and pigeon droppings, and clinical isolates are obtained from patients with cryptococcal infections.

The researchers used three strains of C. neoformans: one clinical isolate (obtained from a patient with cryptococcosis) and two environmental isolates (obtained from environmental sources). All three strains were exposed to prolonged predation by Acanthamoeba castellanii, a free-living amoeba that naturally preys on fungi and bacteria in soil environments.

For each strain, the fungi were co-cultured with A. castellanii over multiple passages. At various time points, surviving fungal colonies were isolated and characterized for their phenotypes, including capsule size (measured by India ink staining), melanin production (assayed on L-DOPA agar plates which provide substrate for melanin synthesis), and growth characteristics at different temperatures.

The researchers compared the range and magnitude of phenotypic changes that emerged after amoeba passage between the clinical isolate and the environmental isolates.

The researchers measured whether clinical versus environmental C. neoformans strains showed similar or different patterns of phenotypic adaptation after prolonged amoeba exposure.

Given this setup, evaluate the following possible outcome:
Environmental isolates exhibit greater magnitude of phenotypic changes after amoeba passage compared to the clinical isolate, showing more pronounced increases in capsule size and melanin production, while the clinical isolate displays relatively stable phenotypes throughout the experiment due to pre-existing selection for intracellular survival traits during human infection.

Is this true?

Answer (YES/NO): NO